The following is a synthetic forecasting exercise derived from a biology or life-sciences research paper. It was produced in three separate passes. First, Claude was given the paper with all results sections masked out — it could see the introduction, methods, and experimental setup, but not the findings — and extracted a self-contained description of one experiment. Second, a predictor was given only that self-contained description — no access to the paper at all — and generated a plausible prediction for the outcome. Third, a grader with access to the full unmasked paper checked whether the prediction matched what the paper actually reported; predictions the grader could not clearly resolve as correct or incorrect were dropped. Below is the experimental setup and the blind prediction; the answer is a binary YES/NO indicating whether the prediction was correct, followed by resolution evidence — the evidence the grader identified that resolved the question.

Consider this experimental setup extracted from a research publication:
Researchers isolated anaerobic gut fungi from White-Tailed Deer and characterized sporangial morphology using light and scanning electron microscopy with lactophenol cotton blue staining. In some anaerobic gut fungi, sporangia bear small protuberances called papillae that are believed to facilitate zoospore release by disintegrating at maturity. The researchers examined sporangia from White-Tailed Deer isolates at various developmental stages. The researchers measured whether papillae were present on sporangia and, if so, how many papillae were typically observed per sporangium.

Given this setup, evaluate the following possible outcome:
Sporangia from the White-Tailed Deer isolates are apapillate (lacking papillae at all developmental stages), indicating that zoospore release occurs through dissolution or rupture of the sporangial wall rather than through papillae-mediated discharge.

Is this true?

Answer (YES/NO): NO